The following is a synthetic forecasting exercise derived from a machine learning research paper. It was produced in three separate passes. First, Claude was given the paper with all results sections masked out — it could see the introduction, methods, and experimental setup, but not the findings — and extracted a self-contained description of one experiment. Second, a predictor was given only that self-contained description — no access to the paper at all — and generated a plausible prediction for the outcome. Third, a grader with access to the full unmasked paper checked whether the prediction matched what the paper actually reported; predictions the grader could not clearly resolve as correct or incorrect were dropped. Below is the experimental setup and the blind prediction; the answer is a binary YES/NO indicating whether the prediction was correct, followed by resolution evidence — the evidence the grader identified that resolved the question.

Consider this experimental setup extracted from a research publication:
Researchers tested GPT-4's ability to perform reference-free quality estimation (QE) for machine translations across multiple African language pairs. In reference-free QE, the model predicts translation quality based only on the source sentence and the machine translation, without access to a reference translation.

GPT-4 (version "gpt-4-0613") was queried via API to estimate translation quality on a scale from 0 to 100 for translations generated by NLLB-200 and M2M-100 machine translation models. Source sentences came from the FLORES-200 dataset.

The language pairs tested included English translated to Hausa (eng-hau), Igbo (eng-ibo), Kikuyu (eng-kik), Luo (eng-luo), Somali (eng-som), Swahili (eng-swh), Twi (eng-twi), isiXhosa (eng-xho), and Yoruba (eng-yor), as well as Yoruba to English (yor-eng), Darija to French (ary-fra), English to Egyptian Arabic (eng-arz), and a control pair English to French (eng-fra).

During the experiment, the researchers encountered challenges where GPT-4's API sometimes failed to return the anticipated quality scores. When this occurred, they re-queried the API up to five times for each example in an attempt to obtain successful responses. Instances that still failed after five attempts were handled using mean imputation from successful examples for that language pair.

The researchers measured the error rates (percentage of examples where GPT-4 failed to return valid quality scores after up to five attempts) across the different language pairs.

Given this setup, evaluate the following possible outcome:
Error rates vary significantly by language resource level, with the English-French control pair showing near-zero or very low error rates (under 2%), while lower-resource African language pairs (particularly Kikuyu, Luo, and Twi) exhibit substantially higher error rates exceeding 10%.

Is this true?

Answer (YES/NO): NO